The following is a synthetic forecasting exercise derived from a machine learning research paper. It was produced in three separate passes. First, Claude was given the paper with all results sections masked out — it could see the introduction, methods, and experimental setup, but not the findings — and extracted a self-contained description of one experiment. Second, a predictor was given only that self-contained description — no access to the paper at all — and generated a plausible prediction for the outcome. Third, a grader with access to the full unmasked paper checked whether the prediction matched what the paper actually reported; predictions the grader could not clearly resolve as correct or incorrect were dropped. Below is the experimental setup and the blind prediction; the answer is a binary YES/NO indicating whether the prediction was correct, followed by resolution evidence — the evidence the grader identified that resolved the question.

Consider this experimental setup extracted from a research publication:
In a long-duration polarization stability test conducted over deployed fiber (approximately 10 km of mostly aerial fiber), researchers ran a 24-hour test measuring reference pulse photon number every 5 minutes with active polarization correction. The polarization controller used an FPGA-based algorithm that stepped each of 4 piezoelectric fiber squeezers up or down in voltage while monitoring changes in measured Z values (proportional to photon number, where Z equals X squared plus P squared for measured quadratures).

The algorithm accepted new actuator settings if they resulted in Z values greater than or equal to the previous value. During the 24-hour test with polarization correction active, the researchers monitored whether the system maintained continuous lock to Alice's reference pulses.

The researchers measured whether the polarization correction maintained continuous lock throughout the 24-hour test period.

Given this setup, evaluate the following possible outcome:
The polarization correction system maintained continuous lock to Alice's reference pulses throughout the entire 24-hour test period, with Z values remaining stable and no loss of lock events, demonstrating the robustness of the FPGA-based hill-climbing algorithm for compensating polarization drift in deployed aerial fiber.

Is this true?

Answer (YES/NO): NO